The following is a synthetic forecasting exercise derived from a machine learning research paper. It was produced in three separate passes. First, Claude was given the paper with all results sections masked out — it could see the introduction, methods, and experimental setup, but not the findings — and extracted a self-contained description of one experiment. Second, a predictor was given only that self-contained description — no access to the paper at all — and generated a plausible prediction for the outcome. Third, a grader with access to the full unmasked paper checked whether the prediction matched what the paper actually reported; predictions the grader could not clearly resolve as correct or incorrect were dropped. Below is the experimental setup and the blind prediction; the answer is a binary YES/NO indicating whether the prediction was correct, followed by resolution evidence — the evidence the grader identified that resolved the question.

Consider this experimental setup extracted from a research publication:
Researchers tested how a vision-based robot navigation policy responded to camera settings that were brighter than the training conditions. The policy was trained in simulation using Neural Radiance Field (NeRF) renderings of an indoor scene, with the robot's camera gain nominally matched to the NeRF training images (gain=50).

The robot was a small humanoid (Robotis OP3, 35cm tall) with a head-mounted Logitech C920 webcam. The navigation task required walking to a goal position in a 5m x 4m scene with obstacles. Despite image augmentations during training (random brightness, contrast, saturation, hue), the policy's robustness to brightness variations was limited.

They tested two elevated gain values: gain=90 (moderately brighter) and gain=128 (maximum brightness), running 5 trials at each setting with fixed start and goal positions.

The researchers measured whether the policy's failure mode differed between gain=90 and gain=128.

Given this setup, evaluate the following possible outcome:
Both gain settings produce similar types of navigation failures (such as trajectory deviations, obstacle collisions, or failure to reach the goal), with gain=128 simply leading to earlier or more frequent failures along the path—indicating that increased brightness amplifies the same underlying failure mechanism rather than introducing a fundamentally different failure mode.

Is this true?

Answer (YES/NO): NO